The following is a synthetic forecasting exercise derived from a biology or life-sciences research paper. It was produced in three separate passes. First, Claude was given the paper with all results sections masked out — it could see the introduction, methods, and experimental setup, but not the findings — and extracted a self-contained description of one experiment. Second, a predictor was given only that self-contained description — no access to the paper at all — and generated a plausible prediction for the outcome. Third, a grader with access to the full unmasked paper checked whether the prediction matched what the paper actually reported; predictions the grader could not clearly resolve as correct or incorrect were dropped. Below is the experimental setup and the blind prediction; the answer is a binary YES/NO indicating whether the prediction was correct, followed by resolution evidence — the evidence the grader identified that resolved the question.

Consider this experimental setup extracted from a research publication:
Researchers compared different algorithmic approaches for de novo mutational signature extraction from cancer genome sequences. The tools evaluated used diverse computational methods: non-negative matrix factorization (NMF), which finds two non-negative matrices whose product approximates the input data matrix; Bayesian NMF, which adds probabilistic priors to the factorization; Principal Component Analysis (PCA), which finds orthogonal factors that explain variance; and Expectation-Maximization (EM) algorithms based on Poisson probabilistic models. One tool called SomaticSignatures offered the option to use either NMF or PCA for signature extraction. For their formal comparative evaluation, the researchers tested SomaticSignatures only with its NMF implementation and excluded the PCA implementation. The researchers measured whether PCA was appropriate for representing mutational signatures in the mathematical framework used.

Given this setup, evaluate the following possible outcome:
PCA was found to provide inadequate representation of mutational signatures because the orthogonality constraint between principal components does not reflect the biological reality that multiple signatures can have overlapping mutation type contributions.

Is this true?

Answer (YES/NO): NO